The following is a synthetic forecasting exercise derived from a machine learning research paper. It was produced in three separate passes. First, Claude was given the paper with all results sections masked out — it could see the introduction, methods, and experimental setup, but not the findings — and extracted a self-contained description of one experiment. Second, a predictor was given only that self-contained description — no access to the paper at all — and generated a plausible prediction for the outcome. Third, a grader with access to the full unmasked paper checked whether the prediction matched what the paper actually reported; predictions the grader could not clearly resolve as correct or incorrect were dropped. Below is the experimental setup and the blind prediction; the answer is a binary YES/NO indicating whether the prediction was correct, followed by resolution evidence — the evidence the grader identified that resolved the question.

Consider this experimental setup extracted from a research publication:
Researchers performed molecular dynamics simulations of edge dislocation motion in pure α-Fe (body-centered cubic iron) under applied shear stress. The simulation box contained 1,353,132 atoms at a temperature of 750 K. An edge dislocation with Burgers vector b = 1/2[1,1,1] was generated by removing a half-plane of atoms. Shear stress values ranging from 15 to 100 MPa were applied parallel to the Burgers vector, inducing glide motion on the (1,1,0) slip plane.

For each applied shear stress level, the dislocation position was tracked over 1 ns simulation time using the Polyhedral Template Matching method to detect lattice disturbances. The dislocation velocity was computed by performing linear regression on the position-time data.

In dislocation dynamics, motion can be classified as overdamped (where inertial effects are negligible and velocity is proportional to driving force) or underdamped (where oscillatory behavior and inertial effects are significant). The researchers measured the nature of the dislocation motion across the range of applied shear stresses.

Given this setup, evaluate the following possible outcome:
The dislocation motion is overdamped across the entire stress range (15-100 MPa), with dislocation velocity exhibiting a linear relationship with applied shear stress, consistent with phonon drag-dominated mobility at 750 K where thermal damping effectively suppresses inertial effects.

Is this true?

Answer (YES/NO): YES